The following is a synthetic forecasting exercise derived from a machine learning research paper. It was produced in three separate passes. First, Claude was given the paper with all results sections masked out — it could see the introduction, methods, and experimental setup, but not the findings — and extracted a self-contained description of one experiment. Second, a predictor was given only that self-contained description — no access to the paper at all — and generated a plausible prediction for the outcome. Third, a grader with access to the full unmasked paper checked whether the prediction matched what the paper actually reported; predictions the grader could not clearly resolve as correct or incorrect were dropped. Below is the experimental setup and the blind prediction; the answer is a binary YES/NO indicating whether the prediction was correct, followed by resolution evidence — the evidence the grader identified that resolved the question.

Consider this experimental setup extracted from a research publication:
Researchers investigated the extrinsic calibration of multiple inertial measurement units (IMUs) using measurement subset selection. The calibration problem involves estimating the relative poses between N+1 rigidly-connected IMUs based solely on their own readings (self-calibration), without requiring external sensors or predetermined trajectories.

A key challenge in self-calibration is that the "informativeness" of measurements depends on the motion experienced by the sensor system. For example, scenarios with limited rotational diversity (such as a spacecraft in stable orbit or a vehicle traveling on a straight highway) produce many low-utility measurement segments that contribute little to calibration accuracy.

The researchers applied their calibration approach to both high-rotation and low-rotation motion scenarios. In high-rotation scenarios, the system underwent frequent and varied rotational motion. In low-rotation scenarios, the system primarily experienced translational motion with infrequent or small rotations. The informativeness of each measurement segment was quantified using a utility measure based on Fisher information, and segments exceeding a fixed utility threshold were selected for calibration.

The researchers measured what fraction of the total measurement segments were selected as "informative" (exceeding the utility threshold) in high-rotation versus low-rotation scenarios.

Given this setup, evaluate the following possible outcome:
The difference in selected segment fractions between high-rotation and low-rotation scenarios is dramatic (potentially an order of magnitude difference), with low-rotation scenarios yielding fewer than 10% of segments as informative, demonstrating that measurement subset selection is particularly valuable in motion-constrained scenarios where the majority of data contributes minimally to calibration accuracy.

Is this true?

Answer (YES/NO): YES